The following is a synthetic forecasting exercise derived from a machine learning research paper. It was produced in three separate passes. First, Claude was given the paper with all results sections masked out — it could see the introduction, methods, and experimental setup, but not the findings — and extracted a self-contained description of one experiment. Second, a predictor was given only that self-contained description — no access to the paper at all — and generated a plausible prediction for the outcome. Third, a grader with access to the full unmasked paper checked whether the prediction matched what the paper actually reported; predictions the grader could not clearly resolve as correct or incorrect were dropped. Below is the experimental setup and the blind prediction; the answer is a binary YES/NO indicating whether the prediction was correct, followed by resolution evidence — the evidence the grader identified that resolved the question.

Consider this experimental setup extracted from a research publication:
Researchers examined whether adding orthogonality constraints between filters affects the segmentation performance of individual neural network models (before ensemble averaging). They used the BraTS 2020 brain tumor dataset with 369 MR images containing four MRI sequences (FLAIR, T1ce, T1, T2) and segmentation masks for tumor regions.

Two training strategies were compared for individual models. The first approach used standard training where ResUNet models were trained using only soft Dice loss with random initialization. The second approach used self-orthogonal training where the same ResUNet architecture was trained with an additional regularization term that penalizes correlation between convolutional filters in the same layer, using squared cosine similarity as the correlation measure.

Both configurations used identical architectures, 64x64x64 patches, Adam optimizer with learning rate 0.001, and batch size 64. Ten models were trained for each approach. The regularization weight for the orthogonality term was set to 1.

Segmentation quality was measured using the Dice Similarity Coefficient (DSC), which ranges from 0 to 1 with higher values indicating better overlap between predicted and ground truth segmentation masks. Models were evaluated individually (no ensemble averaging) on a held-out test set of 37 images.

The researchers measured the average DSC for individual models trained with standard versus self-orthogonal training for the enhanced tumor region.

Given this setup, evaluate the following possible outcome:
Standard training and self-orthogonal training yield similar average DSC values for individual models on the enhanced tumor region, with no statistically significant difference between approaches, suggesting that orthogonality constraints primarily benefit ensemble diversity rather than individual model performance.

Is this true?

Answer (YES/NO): NO